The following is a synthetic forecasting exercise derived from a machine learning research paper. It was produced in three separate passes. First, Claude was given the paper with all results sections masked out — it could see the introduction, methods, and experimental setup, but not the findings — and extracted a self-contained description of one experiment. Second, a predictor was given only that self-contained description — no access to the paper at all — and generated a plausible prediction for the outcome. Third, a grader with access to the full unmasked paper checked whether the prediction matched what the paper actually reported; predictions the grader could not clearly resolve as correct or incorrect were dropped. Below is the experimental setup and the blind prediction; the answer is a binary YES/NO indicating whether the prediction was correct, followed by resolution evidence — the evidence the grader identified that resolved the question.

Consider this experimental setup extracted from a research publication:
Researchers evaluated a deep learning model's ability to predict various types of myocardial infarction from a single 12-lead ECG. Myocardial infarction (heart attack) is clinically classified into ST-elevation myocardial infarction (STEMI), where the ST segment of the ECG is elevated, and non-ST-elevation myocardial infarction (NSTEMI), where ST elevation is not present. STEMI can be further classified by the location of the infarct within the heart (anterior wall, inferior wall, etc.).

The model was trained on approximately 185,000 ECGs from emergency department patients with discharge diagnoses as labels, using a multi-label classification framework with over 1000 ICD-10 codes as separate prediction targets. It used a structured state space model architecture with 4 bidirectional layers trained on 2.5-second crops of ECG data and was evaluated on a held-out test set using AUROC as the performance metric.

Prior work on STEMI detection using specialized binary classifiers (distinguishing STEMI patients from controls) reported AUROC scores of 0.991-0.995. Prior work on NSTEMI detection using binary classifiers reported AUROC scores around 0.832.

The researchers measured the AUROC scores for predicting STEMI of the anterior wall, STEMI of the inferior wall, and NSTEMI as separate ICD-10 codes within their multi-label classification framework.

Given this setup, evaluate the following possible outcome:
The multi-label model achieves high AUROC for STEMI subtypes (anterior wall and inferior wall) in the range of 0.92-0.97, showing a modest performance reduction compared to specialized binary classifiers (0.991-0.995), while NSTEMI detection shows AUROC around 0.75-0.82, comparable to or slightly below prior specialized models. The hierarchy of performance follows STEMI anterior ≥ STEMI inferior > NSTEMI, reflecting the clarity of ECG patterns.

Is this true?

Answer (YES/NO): NO